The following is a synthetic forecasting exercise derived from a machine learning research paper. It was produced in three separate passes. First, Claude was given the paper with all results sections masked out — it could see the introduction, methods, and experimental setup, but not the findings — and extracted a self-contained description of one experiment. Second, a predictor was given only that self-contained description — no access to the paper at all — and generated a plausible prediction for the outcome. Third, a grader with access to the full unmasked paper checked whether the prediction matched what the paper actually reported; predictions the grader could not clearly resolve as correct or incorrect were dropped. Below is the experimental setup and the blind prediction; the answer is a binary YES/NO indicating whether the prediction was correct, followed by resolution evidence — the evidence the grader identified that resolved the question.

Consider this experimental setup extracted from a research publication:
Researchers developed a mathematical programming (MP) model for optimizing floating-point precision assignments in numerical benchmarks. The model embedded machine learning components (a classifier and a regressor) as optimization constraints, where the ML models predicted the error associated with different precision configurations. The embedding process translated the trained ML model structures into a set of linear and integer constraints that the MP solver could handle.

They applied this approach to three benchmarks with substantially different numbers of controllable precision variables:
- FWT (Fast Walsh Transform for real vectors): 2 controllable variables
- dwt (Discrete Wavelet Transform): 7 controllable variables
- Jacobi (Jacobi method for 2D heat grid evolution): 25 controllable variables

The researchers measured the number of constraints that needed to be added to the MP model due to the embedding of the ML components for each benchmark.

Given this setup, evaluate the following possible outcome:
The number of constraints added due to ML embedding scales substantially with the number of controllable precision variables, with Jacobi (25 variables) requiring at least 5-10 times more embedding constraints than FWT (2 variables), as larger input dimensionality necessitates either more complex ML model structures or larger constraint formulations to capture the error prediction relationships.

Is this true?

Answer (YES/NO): YES